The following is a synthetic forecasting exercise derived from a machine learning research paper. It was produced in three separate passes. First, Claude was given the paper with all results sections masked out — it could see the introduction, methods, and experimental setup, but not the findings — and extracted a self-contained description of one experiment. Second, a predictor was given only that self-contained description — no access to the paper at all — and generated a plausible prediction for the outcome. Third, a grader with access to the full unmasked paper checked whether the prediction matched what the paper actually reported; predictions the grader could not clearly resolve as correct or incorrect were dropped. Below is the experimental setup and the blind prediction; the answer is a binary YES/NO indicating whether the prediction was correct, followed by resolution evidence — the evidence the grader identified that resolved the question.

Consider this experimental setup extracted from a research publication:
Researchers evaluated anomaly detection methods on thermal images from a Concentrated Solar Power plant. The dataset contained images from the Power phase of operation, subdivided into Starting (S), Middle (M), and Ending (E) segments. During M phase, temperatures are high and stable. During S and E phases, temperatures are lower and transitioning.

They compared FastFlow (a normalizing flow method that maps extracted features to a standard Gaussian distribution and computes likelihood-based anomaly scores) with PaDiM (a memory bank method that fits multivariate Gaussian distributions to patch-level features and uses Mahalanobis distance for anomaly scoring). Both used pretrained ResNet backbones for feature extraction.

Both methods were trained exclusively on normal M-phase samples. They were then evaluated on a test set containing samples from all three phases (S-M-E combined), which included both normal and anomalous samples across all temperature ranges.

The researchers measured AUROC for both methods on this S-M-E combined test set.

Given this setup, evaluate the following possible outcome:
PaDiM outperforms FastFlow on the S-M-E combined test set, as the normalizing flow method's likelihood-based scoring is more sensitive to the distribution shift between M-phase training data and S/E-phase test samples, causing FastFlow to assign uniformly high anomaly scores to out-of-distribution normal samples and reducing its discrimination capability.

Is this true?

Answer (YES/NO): NO